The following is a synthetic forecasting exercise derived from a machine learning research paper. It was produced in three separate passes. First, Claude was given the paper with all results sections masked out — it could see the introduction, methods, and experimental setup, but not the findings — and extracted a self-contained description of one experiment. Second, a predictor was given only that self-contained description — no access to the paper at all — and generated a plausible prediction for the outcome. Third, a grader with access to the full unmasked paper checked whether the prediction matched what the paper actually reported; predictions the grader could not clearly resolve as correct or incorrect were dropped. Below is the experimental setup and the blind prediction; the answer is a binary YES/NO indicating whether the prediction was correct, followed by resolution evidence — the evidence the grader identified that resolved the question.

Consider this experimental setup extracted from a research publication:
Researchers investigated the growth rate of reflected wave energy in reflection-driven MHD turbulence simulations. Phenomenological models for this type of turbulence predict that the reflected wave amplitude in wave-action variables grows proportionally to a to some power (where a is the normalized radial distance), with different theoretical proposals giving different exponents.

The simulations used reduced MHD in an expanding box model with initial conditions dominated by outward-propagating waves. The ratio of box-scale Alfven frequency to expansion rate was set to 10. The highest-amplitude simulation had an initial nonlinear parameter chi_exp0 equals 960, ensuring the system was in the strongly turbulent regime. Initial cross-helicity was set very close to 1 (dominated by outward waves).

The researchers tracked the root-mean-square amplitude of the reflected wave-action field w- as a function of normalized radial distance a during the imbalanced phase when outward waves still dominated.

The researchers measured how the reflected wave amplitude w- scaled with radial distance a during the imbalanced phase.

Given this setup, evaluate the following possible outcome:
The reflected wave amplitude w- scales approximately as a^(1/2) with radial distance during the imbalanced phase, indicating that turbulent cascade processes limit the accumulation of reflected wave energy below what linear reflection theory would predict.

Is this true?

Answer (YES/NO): NO